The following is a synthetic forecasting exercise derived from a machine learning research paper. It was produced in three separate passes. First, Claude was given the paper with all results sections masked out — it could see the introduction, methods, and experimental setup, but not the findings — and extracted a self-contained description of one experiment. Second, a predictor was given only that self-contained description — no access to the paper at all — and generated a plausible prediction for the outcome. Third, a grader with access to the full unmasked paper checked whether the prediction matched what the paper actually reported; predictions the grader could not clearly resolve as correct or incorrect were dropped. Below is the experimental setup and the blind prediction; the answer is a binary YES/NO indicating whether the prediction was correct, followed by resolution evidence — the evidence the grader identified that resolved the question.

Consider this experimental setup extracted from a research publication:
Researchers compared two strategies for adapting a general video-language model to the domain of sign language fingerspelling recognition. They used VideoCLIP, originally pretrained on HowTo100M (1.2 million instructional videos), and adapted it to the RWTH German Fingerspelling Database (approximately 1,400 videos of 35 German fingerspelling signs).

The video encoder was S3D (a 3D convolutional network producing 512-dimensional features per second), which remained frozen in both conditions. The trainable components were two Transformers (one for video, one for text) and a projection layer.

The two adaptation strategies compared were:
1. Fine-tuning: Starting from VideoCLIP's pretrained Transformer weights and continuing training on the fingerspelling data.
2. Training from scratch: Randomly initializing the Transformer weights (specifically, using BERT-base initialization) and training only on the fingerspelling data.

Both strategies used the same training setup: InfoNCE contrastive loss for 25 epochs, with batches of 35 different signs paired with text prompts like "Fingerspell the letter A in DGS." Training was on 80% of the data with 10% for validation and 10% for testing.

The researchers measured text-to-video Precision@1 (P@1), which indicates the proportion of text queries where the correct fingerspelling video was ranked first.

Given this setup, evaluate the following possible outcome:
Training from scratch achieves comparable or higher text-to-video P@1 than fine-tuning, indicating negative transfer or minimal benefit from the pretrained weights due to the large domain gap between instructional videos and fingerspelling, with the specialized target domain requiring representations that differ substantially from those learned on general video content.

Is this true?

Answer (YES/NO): YES